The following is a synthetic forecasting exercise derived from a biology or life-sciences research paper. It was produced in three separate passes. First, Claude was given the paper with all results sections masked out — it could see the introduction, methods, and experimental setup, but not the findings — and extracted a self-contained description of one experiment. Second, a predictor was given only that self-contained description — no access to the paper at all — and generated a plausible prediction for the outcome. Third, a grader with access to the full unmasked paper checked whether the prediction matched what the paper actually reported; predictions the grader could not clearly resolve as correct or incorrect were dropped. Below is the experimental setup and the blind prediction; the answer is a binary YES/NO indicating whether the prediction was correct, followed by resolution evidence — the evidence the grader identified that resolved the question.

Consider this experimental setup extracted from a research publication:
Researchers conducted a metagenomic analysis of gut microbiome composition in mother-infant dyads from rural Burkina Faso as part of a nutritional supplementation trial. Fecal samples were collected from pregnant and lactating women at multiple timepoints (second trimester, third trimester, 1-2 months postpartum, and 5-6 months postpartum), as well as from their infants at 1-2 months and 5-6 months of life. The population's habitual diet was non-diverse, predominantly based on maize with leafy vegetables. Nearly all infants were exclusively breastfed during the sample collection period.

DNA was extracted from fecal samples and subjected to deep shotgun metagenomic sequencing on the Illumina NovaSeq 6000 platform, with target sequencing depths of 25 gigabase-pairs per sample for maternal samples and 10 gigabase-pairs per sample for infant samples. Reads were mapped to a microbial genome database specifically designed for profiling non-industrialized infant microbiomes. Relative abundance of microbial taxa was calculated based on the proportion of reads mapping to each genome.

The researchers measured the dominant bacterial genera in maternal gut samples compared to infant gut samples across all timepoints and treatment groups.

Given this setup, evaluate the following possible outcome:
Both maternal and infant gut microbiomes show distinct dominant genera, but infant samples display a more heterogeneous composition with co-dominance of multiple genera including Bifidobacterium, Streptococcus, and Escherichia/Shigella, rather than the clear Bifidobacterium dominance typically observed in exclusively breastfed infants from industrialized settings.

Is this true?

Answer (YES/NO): NO